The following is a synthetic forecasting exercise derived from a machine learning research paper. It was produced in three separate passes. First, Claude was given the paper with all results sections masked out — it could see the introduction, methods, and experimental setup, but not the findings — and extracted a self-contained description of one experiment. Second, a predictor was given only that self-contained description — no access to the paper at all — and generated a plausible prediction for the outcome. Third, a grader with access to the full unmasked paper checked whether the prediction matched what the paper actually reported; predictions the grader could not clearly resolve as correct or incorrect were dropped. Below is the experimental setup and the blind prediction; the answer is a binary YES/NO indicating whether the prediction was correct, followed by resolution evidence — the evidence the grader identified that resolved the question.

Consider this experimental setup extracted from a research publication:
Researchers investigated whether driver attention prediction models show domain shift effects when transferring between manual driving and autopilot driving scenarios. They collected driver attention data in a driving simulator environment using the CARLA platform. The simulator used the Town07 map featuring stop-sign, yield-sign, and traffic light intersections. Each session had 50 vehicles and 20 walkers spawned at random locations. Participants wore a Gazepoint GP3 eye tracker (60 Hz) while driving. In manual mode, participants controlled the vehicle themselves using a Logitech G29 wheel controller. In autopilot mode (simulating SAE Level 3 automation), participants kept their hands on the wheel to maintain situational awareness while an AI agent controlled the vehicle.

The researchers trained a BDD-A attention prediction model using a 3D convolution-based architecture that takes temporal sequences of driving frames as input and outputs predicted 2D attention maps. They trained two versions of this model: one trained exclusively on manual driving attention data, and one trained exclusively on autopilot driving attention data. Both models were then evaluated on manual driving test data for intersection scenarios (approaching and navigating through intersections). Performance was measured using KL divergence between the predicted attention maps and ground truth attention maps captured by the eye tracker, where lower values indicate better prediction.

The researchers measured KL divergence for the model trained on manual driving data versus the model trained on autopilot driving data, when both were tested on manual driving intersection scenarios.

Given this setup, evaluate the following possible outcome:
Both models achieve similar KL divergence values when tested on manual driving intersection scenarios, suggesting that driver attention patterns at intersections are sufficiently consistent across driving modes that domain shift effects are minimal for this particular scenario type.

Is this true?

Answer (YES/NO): NO